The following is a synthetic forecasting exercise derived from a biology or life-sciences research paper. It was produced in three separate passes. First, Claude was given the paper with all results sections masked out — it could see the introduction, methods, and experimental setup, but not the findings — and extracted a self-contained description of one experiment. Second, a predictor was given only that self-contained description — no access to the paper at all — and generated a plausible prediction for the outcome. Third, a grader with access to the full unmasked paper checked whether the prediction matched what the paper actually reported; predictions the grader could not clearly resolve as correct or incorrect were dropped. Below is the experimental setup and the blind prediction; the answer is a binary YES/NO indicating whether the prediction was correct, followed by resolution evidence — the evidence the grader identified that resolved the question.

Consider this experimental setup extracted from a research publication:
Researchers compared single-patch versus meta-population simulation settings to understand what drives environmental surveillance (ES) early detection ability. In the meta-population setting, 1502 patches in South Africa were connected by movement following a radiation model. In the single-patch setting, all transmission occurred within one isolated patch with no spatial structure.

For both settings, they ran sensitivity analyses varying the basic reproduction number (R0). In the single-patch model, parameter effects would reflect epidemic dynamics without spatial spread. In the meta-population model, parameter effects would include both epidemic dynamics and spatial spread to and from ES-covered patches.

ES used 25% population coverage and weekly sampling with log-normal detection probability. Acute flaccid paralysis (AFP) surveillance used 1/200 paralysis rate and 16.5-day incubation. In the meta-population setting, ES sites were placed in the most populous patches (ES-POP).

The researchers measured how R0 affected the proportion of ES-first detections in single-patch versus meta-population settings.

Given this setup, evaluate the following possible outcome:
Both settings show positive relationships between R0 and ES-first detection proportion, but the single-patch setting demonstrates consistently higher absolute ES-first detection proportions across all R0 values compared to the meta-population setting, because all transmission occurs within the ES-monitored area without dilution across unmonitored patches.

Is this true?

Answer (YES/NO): NO